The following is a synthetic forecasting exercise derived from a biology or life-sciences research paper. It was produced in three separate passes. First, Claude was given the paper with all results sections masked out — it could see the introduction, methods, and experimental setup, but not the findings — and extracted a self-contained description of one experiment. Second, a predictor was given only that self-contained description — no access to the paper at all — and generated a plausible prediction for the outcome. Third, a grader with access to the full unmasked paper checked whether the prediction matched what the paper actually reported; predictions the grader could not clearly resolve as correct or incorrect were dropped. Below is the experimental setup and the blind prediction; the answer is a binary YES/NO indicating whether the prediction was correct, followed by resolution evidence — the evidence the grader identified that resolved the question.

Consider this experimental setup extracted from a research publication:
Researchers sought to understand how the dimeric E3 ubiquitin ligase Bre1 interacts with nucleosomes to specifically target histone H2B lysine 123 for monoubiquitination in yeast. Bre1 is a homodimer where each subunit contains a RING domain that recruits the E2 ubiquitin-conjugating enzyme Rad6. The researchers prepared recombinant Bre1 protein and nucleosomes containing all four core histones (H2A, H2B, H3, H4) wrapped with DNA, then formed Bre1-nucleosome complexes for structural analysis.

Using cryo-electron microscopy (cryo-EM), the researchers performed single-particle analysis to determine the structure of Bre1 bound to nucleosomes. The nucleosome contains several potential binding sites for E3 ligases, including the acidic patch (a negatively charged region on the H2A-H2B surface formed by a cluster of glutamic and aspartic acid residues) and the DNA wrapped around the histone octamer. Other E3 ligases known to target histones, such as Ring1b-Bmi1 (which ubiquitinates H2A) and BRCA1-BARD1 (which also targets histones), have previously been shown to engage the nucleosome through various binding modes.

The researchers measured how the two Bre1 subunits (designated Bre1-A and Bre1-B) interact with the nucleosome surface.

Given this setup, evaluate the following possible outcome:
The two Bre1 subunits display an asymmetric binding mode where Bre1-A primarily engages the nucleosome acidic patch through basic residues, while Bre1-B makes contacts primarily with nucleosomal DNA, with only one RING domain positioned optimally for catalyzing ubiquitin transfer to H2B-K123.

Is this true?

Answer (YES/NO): YES